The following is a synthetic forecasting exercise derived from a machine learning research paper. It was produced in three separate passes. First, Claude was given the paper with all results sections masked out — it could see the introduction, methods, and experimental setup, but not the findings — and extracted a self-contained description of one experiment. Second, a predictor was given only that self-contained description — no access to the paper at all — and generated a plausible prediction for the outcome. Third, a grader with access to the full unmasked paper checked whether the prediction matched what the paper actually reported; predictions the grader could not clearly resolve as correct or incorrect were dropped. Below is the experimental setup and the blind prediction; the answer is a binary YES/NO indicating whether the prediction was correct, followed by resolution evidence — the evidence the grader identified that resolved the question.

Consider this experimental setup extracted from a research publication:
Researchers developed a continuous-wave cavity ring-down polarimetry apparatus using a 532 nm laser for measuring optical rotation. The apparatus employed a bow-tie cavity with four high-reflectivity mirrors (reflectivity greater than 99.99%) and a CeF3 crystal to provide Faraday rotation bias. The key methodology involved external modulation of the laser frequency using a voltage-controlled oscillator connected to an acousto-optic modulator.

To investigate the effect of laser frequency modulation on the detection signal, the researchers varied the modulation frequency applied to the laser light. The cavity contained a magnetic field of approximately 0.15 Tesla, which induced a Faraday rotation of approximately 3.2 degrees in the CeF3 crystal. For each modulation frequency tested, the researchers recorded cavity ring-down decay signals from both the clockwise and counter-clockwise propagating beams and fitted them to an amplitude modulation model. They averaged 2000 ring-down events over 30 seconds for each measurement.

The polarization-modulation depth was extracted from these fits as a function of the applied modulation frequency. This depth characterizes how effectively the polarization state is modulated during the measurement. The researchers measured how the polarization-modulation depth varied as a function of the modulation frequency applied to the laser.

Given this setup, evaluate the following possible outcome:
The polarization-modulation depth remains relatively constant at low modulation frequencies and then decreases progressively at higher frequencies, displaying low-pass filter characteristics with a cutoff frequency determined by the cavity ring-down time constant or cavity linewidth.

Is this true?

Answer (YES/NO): NO